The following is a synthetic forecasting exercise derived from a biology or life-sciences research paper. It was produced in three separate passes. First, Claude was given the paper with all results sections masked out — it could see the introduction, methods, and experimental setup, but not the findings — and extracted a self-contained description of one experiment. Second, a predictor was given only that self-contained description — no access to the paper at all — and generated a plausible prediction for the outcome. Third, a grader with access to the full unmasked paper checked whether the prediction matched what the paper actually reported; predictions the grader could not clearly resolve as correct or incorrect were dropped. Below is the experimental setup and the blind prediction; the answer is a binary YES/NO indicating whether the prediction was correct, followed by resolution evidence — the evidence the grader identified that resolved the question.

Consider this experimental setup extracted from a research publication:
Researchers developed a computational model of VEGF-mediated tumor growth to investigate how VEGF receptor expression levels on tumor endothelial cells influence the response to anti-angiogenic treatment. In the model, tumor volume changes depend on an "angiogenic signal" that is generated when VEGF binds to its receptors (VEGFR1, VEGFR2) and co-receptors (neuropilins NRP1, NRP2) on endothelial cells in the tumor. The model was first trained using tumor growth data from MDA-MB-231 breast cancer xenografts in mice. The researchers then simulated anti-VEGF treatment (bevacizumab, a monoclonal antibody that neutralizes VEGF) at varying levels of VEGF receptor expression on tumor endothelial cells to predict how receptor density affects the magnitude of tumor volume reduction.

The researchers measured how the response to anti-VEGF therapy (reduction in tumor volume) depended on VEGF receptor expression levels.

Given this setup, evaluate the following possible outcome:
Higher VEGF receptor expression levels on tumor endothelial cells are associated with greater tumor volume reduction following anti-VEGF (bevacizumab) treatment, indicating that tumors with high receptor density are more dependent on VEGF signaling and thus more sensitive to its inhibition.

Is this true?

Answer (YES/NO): NO